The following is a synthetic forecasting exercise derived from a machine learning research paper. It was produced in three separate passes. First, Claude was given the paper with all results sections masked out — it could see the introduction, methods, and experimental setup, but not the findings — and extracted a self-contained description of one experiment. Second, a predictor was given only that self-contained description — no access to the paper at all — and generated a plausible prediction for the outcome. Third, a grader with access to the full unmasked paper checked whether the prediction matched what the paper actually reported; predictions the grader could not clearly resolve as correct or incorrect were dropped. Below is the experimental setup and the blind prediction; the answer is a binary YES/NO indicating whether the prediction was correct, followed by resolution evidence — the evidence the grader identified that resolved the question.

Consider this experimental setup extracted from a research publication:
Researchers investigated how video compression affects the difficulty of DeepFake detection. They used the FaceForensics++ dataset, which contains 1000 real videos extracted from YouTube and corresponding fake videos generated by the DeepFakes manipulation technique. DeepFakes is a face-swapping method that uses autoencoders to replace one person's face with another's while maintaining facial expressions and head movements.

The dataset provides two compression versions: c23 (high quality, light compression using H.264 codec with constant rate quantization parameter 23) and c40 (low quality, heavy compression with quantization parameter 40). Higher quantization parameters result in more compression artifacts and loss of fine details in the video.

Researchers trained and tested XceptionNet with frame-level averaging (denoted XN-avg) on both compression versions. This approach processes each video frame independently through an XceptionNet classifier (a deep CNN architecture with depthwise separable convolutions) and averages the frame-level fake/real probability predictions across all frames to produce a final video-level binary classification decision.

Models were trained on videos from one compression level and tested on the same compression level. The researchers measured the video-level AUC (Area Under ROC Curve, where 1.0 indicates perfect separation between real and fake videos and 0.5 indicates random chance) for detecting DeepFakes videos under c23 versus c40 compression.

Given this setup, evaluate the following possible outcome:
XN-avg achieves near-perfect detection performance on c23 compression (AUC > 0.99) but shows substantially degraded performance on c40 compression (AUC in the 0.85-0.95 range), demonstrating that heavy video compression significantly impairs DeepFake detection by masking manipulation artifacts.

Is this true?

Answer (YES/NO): NO